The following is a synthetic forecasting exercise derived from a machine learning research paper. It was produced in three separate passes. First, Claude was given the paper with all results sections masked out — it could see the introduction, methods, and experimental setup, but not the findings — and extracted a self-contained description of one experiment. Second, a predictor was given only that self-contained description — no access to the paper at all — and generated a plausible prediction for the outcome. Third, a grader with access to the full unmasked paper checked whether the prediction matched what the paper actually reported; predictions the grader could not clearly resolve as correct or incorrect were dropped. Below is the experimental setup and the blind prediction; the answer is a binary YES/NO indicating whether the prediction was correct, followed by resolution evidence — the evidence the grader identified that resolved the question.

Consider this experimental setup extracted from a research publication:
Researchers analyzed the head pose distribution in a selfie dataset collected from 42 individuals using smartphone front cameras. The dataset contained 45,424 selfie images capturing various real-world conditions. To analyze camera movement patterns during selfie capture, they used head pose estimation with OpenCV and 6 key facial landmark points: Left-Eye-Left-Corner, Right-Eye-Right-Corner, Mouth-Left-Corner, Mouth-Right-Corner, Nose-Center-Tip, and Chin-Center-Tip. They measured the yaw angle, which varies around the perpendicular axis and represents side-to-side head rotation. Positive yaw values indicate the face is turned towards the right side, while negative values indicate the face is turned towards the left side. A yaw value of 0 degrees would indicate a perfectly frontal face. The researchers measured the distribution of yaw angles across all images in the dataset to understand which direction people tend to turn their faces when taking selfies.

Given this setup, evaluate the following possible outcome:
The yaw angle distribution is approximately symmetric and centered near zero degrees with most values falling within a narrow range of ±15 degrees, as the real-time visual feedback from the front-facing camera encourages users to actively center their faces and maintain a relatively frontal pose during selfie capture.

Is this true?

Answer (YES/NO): NO